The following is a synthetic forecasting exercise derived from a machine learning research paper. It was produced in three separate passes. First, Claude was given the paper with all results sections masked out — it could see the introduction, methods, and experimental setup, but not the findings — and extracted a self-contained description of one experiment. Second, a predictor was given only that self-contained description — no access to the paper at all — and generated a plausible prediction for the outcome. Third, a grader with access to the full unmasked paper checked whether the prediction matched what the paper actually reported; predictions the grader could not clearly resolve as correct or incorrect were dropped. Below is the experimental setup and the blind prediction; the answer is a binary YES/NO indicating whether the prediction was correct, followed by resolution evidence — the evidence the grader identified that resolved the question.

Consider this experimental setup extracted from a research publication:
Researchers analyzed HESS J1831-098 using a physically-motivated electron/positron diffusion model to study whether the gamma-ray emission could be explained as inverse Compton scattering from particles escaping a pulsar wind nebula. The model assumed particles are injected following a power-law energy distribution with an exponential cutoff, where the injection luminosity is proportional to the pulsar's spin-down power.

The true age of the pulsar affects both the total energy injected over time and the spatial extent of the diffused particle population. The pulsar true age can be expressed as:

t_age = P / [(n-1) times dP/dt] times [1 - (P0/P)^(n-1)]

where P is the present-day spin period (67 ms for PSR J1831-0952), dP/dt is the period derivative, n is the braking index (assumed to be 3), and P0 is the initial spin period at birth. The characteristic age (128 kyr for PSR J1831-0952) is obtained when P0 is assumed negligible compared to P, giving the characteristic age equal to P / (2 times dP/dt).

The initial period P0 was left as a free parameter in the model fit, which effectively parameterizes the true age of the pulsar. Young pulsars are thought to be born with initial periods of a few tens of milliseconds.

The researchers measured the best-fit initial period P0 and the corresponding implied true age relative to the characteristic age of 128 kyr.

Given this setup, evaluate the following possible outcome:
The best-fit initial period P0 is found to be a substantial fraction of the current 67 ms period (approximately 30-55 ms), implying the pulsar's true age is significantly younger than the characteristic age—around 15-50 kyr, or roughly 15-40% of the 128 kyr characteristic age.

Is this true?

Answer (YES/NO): NO